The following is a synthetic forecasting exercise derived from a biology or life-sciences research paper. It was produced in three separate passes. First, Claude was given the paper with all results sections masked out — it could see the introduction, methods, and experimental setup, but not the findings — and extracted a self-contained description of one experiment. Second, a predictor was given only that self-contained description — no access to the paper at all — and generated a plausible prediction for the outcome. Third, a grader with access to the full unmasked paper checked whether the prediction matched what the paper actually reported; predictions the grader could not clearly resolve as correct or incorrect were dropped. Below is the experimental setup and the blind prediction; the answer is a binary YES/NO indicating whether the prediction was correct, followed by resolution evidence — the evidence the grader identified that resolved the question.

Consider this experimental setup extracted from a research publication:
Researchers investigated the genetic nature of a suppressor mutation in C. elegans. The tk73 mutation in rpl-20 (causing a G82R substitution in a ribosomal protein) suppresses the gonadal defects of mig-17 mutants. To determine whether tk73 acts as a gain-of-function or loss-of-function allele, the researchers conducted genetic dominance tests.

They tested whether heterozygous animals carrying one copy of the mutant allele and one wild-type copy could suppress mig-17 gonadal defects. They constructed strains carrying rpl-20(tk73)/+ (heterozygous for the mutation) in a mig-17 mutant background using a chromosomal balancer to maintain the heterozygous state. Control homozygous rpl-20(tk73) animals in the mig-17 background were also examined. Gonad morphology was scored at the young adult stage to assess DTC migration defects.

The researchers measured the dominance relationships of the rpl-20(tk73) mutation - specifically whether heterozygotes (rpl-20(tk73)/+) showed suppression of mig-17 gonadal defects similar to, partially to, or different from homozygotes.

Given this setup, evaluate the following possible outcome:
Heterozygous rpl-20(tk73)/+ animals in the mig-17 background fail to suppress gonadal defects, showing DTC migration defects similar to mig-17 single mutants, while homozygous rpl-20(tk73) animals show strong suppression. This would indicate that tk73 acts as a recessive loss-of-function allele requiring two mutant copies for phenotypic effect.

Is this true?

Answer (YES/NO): NO